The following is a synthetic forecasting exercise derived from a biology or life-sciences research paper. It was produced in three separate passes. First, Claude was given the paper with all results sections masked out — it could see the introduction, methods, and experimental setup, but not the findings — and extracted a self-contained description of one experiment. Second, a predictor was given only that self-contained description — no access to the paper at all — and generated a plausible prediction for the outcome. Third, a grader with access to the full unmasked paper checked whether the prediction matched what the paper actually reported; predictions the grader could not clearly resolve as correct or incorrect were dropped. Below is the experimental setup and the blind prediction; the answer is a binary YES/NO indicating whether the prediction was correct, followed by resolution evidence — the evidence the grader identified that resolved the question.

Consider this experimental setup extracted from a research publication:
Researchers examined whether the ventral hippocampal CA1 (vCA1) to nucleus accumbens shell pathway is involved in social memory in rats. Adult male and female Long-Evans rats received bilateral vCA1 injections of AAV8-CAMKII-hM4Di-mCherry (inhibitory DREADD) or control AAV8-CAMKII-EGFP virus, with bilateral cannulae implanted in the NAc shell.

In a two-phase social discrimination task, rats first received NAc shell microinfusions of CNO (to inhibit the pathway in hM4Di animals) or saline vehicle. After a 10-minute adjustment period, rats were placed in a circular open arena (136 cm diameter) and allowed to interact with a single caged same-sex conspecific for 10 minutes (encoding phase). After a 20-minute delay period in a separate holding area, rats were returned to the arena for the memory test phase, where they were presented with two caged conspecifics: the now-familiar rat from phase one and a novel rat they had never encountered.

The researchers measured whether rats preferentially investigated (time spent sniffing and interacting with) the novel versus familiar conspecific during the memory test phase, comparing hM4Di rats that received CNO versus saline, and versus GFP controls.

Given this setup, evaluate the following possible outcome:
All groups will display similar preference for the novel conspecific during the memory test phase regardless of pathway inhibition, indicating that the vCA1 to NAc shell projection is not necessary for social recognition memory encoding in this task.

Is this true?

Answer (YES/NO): NO